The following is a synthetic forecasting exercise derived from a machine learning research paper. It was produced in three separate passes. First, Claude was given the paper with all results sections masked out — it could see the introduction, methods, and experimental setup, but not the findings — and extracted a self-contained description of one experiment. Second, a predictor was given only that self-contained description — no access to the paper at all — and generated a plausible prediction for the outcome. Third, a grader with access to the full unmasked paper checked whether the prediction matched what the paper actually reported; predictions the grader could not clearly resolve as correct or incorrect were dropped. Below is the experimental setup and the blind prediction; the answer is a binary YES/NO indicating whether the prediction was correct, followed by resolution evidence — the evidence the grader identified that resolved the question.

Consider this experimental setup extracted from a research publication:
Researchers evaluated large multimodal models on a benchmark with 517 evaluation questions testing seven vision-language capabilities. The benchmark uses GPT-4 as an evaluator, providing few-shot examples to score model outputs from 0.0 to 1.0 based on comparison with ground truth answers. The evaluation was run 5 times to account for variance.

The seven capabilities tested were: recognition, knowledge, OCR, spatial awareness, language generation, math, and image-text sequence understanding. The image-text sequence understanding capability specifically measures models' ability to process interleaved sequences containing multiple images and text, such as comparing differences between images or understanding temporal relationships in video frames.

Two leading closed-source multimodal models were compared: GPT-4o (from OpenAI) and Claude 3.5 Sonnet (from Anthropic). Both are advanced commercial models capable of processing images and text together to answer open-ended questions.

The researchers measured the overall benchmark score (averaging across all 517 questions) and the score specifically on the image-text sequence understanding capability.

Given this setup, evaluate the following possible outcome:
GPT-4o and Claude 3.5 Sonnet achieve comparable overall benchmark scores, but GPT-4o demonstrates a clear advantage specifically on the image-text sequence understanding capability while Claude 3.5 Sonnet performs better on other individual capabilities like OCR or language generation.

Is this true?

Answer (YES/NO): YES